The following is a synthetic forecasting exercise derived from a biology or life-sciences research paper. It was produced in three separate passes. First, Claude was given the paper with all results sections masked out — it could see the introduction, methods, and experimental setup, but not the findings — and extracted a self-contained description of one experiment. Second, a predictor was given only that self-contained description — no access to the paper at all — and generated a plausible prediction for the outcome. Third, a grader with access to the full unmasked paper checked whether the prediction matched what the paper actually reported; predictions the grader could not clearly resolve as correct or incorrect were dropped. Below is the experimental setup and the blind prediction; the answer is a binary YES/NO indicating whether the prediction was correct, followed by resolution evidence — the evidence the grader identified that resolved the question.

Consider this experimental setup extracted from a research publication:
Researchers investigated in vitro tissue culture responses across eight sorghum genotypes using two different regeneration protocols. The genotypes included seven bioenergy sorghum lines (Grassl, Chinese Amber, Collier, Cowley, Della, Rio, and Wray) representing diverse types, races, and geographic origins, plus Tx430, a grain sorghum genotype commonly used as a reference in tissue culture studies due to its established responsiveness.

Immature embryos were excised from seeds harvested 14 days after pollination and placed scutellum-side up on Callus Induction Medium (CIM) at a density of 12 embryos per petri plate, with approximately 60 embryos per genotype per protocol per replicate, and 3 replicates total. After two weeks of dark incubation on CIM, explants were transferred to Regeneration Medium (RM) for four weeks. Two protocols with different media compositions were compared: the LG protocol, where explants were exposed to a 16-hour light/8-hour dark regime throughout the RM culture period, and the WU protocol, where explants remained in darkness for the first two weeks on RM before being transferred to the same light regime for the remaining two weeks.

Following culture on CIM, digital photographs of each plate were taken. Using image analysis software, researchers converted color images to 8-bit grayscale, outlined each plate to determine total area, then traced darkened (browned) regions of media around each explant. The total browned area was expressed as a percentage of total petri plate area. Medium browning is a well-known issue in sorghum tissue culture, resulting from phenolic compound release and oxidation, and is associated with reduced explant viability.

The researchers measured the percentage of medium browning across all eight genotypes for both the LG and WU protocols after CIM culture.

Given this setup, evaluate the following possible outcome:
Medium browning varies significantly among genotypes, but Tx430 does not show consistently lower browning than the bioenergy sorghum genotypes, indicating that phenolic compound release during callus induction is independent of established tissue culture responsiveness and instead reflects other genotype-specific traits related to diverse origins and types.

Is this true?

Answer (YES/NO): NO